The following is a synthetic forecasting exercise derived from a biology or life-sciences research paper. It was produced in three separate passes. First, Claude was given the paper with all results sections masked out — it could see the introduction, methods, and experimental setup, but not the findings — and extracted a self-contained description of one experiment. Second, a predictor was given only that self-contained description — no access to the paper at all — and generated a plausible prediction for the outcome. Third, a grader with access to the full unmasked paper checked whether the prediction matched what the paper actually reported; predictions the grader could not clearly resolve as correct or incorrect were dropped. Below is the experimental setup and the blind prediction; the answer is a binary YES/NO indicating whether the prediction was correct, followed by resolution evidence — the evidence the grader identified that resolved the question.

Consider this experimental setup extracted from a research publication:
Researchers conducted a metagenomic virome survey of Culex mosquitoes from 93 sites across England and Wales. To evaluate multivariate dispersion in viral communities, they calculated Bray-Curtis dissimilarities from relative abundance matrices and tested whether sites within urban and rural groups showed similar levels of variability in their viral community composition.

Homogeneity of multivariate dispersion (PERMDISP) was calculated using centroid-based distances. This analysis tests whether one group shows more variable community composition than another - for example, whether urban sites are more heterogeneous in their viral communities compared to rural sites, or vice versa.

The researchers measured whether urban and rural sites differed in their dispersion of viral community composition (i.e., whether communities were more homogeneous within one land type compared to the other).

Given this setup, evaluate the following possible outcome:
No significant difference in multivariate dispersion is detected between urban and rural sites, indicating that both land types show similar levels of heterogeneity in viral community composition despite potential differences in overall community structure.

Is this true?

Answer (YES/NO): YES